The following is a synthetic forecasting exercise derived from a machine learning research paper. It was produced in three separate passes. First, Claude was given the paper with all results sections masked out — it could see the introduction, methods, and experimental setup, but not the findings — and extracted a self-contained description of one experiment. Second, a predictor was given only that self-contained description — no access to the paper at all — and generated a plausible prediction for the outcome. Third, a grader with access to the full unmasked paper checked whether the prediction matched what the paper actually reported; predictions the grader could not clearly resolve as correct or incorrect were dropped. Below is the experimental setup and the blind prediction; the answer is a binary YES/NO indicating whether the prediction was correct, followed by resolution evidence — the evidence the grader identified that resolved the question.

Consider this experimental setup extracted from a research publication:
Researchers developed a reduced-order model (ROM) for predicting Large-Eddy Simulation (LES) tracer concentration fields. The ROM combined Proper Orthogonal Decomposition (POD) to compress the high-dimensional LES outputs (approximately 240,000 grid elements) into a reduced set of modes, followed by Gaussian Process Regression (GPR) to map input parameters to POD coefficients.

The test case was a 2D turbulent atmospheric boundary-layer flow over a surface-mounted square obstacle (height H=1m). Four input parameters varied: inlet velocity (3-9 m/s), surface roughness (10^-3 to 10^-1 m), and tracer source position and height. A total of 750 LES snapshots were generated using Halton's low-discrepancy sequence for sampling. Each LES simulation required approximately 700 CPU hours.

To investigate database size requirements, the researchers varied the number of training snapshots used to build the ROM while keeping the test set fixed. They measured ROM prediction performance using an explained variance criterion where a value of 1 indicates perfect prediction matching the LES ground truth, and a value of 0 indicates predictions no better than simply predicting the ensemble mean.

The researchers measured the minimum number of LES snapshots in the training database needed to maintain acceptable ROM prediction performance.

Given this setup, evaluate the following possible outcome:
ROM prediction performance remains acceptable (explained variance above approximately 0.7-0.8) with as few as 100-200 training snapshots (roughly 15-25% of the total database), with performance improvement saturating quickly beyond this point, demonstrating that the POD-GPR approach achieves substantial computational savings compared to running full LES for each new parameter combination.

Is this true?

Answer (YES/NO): NO